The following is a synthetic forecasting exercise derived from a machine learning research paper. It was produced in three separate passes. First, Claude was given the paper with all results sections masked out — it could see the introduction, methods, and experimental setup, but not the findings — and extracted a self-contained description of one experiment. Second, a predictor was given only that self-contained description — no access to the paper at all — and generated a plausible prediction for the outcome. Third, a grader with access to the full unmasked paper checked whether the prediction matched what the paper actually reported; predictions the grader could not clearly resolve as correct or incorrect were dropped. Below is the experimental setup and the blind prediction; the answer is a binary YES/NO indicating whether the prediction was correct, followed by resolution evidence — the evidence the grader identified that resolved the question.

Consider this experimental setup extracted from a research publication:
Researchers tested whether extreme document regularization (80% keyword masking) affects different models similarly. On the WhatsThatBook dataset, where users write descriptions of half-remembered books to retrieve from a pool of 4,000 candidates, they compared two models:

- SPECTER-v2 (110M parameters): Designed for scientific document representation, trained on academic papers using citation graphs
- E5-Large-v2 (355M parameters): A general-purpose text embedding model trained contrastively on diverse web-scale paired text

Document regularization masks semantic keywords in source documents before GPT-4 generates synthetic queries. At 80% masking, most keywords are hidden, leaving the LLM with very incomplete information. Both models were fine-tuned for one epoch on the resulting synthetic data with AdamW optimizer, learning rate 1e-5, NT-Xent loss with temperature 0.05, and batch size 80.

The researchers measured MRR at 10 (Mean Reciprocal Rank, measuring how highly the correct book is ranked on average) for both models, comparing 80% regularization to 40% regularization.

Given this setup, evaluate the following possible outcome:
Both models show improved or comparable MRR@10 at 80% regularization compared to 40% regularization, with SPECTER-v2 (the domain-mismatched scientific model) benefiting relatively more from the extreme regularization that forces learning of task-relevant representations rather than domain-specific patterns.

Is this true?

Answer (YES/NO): NO